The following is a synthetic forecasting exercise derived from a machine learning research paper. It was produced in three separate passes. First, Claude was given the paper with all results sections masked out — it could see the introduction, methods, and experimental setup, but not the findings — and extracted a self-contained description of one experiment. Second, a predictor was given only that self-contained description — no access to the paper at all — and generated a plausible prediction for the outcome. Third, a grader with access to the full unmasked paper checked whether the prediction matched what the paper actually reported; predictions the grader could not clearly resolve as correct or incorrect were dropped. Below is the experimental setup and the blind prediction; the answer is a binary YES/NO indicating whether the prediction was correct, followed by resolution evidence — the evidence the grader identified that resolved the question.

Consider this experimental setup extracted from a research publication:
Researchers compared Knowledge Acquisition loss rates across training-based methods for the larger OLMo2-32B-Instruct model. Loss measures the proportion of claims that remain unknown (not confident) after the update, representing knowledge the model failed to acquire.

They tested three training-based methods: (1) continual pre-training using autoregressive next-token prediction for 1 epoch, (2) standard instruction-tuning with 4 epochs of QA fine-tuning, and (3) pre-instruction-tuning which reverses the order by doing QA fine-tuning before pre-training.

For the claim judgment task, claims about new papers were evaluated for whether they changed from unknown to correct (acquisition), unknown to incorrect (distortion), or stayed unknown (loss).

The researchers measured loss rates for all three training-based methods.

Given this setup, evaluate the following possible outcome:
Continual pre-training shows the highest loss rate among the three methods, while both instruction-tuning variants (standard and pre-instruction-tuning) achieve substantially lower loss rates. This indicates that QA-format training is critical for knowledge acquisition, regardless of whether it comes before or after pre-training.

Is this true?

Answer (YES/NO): NO